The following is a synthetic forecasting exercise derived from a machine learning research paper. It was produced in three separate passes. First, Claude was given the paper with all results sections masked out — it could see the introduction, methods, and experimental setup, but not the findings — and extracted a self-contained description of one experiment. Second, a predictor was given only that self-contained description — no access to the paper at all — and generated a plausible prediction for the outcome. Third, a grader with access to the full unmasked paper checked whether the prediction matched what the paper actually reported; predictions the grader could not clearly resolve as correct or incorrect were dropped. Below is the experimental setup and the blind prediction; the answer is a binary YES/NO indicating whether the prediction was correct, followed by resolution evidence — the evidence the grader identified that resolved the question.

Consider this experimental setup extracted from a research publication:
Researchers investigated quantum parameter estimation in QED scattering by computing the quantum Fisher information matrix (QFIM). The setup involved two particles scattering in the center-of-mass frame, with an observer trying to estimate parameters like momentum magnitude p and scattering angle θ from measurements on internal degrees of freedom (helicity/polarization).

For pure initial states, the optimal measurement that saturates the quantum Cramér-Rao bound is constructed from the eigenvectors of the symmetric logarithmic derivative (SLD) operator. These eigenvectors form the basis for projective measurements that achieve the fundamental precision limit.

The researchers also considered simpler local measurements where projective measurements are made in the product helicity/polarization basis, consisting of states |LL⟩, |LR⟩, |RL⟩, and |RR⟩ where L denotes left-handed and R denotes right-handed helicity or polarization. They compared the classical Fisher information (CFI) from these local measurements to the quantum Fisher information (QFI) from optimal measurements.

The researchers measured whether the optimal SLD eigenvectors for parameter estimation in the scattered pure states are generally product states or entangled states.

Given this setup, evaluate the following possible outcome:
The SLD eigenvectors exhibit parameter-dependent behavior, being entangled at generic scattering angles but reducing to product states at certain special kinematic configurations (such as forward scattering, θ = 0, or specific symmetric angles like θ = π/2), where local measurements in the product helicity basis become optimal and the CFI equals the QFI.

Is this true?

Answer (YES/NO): NO